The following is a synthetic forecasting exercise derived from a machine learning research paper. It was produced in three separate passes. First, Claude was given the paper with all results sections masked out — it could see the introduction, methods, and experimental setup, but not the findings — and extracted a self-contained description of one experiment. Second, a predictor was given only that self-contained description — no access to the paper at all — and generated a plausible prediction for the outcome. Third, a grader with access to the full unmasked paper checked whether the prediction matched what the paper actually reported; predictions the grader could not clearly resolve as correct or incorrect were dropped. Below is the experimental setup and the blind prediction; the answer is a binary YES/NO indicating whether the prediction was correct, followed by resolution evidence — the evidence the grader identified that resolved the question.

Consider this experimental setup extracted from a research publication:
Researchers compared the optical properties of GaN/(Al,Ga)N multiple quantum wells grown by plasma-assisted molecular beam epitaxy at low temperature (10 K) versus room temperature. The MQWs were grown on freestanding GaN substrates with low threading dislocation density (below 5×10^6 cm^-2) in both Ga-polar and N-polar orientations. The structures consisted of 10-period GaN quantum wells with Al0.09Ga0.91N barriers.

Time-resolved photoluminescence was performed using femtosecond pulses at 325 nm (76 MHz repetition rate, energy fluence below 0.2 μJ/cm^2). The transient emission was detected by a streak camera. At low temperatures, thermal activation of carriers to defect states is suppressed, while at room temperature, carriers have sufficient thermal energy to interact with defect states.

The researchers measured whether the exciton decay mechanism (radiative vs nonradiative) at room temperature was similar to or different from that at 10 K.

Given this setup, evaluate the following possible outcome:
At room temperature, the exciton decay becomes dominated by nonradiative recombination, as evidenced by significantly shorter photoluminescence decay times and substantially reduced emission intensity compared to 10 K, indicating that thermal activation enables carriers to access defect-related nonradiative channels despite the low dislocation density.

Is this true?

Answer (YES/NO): YES